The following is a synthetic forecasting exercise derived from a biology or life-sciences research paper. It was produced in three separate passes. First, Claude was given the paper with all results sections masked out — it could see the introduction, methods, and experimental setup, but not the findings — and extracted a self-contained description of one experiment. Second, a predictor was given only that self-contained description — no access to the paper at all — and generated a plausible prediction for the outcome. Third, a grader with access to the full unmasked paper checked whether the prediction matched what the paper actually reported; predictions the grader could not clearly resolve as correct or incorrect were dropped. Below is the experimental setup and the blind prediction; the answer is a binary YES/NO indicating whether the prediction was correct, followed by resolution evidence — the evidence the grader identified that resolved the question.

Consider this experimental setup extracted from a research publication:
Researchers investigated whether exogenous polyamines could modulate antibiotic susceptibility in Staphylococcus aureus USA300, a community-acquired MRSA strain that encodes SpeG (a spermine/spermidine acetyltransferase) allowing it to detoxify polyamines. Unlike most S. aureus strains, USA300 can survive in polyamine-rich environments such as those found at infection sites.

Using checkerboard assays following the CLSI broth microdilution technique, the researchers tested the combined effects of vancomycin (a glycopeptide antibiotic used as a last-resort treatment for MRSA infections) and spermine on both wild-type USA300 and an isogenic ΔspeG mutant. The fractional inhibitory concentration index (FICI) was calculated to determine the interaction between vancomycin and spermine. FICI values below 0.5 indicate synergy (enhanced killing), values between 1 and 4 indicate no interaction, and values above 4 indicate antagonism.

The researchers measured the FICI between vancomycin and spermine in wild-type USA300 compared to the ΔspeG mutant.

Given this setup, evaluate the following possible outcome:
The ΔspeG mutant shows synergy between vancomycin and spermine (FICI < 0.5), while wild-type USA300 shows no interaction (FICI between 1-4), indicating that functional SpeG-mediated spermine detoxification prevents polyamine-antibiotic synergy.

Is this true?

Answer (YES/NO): NO